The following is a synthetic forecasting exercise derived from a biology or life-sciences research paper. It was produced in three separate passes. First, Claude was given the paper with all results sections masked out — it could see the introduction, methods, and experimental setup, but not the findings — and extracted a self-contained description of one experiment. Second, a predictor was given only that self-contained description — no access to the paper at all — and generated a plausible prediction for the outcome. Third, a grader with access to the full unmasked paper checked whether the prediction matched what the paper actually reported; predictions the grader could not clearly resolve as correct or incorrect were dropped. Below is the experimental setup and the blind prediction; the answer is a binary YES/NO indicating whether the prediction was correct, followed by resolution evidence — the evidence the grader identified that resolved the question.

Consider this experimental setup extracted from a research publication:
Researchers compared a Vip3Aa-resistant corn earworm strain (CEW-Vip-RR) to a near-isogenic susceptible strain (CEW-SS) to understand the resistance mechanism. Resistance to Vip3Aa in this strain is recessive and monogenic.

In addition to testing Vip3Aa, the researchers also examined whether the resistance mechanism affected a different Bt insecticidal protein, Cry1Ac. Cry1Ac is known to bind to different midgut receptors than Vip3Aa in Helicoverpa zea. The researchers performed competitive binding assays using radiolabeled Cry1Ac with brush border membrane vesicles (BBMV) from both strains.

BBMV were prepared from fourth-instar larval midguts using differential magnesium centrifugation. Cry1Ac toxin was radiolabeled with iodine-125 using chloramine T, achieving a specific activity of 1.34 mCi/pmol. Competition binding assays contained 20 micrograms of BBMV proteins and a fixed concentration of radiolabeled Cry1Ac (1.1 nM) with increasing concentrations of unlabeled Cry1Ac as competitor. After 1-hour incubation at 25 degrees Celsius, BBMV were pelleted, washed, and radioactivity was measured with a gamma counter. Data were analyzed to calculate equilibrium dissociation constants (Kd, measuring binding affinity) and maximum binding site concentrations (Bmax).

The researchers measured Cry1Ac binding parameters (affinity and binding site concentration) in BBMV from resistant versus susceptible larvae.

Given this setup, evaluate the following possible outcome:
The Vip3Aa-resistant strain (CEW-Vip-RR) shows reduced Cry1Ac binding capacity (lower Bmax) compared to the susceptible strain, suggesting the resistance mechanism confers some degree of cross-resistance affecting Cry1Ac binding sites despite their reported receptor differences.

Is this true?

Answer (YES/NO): NO